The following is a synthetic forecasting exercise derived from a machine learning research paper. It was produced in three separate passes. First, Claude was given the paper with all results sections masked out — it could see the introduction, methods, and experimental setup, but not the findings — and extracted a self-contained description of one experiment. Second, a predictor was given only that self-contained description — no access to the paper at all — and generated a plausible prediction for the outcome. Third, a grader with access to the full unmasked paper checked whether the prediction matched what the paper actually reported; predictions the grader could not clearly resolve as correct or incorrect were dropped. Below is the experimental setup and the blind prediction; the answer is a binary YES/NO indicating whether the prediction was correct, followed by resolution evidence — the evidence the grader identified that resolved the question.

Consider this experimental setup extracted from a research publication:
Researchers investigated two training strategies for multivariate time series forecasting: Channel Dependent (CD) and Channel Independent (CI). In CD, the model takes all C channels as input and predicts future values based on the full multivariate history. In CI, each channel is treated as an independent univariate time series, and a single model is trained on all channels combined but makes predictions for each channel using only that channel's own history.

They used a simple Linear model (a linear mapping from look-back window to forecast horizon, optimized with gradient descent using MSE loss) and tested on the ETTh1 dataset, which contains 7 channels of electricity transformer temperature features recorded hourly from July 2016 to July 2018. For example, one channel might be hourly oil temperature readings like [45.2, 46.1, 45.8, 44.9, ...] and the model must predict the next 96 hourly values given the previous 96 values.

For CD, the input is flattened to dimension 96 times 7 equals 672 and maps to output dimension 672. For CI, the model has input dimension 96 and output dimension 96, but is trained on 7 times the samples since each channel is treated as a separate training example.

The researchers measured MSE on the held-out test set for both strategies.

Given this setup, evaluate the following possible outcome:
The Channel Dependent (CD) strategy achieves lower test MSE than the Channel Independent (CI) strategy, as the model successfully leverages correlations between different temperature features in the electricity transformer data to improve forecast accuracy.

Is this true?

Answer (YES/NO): NO